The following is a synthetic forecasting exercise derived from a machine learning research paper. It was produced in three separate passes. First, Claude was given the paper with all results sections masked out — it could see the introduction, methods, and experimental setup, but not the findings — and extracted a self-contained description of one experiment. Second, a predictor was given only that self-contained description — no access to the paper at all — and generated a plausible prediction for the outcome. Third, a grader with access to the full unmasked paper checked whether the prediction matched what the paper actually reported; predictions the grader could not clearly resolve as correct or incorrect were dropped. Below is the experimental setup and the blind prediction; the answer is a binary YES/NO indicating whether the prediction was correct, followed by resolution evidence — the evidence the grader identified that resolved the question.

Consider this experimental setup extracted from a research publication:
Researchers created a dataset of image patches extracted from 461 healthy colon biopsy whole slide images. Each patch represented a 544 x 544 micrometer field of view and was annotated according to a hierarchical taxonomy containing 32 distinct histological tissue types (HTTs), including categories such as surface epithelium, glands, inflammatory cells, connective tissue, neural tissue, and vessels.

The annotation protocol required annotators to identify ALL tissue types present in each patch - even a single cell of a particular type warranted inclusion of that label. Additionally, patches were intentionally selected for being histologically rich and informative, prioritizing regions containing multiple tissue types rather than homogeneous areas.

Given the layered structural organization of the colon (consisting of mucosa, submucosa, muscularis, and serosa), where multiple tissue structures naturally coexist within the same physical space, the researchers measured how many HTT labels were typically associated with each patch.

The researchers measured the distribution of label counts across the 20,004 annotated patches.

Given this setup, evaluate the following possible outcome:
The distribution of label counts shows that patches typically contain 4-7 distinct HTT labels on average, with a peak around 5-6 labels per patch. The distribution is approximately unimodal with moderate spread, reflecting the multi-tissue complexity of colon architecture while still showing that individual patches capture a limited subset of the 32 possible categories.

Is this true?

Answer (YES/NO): NO